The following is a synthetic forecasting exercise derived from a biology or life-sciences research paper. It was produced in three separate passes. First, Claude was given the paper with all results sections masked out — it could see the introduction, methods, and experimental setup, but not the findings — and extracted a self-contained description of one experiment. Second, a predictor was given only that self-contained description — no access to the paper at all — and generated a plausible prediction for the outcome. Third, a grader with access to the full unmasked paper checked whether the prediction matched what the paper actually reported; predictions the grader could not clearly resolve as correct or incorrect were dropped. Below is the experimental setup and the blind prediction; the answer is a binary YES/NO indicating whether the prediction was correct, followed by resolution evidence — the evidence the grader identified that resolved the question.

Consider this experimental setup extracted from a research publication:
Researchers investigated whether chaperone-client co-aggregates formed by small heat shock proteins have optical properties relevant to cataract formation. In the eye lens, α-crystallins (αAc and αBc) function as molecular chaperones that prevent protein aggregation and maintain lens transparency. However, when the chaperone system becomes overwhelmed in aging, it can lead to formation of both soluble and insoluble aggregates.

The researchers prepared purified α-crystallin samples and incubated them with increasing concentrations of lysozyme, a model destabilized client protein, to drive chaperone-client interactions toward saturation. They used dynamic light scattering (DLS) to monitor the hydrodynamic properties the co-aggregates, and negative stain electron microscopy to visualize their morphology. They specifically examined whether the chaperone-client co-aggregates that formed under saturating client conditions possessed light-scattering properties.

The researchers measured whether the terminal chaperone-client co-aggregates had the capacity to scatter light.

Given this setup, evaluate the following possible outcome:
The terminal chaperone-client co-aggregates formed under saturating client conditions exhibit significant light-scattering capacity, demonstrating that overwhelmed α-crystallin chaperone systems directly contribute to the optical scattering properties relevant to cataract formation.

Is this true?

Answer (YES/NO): YES